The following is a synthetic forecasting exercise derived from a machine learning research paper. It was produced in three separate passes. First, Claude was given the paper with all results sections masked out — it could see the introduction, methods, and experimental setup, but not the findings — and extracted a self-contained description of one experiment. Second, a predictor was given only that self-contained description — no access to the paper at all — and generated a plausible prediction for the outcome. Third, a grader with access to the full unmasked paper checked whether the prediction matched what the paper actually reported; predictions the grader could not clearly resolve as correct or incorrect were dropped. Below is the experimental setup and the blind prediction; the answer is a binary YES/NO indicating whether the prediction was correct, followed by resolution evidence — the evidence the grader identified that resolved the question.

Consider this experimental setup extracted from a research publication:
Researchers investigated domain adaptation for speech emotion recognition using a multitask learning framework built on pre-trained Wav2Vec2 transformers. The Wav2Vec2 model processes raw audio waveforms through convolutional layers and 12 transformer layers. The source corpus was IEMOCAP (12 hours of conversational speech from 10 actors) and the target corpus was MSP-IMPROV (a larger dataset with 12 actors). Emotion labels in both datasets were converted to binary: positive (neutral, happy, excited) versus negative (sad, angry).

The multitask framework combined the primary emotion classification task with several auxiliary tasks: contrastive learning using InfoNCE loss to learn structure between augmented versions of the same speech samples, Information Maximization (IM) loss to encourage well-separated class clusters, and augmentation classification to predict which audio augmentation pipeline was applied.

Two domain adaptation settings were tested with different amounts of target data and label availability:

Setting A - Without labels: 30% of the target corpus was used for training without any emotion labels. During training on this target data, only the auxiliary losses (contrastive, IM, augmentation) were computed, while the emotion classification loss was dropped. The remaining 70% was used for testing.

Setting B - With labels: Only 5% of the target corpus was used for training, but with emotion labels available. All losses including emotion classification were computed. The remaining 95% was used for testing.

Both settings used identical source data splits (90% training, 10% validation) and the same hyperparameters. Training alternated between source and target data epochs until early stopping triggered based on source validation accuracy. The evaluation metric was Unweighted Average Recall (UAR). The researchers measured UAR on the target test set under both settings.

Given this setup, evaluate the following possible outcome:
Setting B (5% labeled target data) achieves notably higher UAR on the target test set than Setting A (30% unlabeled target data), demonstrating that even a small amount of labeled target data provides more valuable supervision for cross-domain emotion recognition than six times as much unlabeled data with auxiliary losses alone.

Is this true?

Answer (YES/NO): YES